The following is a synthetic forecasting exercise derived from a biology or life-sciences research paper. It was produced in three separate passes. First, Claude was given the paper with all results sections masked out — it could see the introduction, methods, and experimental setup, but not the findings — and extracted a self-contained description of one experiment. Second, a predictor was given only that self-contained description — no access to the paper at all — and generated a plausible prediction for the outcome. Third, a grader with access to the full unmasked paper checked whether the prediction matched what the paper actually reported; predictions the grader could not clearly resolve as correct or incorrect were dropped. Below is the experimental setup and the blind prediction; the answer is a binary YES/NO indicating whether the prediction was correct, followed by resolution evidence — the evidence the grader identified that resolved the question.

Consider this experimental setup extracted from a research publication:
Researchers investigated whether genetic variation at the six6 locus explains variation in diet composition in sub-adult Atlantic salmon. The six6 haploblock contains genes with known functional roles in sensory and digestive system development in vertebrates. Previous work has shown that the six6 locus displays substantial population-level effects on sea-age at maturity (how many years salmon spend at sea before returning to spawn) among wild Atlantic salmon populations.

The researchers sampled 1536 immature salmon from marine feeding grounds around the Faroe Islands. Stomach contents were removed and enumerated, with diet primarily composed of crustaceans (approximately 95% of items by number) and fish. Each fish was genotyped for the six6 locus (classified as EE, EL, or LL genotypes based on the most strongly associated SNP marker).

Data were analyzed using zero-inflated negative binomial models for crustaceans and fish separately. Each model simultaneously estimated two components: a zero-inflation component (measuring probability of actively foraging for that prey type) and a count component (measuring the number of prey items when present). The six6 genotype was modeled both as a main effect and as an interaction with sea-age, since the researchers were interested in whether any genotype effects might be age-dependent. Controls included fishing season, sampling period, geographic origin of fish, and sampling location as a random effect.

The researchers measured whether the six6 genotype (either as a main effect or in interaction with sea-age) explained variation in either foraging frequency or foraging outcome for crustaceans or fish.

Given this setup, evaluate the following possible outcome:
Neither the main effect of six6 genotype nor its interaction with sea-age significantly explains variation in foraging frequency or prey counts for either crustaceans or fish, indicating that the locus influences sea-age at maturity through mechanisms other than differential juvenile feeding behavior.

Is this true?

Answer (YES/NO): YES